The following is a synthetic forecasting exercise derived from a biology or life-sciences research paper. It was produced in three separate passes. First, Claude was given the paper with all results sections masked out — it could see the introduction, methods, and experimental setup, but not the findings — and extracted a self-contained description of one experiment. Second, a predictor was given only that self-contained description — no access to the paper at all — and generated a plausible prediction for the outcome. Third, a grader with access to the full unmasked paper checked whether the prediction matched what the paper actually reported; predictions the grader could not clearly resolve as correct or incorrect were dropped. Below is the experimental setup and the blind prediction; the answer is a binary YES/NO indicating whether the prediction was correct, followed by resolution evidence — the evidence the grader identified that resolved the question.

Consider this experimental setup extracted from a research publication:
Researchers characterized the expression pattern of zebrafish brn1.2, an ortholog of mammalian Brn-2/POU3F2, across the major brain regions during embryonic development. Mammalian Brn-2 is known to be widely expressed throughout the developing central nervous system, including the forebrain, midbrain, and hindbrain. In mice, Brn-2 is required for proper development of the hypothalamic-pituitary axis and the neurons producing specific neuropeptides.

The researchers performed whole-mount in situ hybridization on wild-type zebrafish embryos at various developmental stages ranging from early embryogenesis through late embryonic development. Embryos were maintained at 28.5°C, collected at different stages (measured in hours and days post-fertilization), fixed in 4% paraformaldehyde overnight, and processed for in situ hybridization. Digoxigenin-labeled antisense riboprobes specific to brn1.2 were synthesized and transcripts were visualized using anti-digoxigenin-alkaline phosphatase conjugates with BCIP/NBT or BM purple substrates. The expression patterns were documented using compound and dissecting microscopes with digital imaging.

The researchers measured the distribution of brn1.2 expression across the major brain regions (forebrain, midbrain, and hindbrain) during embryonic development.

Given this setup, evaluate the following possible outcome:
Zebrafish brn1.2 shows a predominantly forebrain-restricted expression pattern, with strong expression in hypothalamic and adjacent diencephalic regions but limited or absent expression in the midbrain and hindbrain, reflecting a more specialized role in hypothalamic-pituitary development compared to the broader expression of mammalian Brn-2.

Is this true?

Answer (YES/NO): NO